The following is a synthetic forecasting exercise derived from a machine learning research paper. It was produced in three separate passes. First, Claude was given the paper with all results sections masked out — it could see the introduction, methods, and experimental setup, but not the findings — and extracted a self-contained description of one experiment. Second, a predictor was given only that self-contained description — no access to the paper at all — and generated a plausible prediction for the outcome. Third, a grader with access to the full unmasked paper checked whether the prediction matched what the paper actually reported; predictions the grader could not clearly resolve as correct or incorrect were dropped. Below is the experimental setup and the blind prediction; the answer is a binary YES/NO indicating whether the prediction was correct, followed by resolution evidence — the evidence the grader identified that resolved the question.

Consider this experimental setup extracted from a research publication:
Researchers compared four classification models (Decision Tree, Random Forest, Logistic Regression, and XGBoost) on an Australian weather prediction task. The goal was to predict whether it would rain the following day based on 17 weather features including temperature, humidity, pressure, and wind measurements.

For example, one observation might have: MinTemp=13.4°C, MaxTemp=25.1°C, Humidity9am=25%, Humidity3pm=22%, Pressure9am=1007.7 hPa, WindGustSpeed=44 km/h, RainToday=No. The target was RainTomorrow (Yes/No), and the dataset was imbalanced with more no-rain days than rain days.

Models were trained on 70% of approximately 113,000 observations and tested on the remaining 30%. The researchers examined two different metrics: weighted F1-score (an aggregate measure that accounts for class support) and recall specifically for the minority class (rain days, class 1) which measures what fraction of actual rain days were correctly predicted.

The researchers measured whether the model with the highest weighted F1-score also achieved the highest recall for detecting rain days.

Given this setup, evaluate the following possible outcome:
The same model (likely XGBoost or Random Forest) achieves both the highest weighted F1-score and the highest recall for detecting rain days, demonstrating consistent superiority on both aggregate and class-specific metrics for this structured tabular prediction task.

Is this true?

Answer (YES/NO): NO